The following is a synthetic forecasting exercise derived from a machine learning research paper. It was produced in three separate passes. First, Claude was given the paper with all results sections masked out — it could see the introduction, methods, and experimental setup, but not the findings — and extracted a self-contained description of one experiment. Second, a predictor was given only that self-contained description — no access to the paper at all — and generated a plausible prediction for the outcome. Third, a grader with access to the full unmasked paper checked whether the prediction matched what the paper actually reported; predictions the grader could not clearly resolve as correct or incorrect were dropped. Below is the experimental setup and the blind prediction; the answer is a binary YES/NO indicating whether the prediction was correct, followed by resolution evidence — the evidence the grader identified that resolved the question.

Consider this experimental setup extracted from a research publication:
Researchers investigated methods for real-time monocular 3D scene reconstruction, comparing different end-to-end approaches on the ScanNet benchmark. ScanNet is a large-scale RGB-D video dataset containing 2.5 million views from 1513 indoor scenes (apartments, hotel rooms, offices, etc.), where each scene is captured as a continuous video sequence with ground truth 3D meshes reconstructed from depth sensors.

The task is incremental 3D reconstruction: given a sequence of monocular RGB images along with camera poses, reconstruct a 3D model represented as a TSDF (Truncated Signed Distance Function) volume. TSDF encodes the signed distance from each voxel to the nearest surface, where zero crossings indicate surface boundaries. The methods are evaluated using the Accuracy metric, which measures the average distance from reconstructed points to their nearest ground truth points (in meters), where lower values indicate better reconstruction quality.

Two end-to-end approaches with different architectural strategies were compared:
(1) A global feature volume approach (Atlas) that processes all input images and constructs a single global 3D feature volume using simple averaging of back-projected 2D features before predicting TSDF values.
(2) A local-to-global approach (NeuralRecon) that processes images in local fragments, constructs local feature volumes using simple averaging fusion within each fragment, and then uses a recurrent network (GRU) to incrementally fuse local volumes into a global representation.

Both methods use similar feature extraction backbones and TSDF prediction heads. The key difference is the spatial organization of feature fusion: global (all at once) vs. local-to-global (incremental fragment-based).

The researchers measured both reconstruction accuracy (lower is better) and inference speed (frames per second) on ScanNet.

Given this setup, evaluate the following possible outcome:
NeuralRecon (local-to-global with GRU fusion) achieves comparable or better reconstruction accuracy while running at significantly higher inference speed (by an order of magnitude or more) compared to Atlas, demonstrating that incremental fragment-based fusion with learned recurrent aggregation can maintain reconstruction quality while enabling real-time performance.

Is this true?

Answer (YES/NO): YES